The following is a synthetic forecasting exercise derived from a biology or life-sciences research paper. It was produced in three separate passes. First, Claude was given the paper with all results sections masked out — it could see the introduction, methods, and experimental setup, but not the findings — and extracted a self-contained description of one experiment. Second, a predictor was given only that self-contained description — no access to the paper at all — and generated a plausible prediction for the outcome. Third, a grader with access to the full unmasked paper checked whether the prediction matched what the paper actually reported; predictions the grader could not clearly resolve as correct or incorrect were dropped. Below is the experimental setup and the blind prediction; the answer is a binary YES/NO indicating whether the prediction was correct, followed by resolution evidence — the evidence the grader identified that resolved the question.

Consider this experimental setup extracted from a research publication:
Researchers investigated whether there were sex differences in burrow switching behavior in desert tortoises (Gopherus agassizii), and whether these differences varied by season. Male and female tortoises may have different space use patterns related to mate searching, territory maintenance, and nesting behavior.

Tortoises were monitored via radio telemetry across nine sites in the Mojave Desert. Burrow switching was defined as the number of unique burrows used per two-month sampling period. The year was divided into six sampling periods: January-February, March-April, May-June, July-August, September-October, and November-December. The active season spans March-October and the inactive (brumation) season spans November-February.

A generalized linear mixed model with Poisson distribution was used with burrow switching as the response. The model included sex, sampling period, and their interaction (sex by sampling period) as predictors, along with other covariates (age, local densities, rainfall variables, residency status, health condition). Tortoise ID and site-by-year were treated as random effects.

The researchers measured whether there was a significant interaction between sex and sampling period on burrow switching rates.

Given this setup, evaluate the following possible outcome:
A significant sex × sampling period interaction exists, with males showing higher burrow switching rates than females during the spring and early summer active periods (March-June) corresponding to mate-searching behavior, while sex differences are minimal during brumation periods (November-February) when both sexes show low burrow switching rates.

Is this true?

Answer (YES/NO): NO